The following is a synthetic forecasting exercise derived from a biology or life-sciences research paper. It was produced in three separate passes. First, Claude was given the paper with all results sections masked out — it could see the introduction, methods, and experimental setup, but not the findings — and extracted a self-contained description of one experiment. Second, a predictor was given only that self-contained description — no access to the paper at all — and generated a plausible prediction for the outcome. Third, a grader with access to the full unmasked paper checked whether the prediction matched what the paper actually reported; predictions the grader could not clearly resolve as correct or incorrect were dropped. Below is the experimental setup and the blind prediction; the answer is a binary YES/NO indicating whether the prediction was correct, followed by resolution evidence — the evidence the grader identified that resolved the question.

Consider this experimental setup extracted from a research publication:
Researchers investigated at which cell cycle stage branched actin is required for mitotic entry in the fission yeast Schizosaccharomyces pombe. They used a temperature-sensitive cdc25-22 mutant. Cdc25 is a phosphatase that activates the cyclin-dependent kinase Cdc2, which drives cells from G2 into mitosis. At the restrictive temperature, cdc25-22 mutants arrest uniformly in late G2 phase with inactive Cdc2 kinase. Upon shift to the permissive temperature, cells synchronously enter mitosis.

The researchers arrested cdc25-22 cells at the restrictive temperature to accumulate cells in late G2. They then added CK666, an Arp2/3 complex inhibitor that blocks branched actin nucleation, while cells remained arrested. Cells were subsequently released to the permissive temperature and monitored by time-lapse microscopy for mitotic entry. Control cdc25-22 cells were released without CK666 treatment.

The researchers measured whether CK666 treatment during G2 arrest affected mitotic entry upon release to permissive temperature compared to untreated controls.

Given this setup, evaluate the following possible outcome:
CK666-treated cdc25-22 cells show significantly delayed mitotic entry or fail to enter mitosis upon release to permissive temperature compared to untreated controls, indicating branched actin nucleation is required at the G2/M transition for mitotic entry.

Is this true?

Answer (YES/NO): YES